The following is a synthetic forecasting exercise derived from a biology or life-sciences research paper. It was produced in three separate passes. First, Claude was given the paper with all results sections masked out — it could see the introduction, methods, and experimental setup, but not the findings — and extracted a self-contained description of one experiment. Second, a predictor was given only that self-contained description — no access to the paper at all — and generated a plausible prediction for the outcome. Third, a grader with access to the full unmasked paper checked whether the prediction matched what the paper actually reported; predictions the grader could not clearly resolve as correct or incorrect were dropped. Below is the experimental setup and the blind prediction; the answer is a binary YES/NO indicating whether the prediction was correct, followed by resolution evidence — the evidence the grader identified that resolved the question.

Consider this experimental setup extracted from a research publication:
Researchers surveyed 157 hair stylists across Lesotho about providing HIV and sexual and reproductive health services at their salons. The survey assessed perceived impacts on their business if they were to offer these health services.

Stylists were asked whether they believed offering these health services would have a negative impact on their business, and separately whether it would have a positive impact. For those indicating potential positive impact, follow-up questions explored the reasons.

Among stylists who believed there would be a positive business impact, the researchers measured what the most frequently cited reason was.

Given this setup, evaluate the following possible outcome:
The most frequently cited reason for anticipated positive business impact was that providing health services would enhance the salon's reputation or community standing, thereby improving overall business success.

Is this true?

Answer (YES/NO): NO